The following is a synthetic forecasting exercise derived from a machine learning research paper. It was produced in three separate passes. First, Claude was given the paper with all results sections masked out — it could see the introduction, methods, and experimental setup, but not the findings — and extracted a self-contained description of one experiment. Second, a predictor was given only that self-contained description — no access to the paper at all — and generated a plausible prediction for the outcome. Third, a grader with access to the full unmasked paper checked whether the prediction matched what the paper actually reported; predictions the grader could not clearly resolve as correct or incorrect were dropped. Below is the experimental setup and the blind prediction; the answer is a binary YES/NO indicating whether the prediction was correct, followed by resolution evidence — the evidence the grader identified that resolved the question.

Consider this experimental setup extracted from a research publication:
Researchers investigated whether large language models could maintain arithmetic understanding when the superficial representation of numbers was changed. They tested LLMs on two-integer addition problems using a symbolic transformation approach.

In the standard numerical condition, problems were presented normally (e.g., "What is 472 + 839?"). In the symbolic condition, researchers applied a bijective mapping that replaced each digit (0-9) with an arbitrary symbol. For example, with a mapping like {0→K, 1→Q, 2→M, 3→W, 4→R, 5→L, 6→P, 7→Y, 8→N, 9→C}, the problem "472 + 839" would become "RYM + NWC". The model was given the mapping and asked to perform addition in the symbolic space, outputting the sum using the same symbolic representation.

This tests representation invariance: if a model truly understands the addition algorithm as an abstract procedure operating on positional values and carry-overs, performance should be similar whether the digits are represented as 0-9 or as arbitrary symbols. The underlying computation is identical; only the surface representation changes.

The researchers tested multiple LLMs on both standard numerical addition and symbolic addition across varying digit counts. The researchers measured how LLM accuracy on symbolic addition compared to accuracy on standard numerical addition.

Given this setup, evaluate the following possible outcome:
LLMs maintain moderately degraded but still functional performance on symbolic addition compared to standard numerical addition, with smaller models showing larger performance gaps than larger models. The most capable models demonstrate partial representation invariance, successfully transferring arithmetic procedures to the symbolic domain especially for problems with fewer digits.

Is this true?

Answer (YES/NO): NO